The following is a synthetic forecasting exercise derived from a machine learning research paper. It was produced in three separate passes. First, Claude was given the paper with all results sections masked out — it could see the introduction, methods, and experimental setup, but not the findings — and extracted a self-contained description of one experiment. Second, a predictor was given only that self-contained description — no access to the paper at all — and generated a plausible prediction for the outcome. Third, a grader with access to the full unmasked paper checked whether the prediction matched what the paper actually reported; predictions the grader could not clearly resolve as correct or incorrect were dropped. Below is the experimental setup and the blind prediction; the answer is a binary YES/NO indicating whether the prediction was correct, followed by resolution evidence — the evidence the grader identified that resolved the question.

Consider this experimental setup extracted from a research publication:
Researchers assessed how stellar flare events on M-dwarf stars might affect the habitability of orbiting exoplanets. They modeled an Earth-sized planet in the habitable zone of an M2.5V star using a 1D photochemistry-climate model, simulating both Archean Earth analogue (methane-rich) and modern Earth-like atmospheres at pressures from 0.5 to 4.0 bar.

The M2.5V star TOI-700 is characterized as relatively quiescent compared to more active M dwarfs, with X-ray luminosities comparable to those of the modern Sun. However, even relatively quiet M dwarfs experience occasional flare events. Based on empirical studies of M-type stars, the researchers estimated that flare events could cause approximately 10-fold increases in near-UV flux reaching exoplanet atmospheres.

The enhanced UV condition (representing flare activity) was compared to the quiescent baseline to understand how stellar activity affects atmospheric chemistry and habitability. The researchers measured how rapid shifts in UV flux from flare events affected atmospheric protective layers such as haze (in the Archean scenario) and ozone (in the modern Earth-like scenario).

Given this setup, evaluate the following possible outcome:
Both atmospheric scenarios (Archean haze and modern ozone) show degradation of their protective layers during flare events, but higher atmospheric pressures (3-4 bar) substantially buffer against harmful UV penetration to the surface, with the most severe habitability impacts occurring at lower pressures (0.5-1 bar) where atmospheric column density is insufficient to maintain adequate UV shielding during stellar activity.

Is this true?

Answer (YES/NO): NO